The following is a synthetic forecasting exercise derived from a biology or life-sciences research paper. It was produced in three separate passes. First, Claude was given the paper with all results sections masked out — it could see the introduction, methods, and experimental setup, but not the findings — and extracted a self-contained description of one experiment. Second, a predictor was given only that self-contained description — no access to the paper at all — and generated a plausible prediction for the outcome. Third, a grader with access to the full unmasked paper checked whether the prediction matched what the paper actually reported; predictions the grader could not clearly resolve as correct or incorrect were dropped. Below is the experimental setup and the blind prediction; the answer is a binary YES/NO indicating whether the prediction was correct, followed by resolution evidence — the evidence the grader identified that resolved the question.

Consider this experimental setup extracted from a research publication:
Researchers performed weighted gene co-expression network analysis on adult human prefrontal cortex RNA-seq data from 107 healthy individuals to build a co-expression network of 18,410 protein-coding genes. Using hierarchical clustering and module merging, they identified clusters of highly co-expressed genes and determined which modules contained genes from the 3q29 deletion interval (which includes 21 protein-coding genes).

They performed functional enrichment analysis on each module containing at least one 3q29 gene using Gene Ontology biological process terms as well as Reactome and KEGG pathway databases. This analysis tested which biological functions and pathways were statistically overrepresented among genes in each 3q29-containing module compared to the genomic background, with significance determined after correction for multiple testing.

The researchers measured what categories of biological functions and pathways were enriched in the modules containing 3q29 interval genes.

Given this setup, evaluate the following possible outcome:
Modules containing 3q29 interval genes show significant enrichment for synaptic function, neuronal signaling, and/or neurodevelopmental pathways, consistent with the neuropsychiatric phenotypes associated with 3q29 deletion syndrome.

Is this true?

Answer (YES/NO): YES